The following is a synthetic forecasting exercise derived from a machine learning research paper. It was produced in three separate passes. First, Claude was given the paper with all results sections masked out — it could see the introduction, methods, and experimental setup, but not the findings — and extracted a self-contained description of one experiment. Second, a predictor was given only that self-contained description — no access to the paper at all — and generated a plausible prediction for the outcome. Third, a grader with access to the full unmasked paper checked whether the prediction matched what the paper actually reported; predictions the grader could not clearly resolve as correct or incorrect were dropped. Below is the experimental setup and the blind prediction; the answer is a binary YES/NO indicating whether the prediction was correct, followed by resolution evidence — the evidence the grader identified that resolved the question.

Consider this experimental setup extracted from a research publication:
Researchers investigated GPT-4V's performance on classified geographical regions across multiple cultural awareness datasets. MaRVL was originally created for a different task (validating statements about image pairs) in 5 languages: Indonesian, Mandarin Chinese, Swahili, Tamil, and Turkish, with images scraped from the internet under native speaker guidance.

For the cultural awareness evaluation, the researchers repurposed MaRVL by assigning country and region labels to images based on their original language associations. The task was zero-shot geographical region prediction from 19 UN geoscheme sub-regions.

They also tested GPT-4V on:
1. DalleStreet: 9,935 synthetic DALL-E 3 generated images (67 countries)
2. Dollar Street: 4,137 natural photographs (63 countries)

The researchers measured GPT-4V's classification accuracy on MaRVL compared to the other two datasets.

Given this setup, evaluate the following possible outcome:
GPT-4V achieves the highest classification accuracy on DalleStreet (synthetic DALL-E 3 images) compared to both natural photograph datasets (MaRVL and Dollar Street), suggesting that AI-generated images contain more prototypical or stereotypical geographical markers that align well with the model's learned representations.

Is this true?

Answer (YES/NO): YES